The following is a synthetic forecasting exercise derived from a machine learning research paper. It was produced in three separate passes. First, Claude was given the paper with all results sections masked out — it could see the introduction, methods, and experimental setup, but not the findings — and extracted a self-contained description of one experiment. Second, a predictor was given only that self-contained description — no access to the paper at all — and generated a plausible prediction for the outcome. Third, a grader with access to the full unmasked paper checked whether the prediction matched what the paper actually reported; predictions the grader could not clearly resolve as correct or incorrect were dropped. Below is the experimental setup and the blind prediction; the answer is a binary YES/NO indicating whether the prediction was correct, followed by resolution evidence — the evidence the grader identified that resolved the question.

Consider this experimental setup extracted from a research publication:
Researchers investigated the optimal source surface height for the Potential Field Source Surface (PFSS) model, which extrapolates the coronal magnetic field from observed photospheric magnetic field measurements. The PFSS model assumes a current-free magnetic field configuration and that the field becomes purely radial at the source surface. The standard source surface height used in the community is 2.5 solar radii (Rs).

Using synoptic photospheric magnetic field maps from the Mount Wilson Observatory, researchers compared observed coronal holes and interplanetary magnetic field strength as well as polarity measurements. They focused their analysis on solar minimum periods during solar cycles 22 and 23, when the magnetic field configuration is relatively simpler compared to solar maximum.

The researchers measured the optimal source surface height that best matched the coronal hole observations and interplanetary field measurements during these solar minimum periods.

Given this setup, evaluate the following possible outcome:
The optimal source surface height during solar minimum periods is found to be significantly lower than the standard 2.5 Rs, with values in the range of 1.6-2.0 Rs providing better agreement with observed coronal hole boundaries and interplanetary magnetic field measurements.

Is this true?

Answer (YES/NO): NO